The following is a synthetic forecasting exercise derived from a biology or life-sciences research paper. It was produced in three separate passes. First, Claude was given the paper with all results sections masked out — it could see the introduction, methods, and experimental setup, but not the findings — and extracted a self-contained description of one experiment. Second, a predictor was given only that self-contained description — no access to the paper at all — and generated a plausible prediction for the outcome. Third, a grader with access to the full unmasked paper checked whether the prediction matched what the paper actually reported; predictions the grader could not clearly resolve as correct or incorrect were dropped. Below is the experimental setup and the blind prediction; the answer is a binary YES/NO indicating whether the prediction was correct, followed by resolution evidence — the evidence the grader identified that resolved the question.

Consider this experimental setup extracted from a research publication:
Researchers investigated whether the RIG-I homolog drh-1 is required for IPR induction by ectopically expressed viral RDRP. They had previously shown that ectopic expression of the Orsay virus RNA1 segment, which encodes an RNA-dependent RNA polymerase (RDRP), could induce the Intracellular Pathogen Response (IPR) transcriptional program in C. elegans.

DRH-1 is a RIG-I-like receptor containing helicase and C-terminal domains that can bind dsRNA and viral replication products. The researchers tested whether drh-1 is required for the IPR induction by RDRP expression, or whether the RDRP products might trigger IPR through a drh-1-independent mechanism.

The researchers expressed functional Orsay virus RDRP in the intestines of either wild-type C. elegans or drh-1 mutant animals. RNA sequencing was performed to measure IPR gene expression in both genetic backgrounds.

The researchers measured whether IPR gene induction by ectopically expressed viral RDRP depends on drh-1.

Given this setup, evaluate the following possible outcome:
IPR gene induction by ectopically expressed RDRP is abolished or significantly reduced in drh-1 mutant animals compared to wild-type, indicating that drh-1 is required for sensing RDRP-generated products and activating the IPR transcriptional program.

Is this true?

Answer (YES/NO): YES